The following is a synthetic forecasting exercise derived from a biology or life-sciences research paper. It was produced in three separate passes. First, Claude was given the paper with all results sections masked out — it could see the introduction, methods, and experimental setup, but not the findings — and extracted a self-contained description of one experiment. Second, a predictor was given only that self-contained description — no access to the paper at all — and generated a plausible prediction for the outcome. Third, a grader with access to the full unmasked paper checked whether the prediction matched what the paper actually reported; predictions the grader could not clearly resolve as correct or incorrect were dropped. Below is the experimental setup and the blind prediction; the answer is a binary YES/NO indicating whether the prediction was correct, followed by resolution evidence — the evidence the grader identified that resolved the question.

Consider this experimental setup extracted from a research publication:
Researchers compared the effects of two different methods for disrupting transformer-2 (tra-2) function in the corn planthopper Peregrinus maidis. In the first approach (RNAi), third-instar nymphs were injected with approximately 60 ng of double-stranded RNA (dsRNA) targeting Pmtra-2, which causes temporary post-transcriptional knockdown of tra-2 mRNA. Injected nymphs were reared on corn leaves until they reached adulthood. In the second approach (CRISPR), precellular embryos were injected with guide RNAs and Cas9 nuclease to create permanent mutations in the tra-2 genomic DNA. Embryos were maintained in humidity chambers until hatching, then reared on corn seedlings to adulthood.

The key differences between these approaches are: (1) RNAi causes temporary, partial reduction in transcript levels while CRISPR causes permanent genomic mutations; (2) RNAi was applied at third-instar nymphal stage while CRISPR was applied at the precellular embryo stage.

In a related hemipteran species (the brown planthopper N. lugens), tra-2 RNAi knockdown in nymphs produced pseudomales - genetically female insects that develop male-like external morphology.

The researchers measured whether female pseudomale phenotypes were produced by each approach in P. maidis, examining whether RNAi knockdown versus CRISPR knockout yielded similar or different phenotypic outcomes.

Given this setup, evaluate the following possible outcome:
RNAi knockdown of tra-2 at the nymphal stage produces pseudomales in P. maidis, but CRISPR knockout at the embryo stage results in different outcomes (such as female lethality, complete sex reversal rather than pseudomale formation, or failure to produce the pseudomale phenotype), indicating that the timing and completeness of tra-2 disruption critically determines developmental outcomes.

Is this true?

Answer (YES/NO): NO